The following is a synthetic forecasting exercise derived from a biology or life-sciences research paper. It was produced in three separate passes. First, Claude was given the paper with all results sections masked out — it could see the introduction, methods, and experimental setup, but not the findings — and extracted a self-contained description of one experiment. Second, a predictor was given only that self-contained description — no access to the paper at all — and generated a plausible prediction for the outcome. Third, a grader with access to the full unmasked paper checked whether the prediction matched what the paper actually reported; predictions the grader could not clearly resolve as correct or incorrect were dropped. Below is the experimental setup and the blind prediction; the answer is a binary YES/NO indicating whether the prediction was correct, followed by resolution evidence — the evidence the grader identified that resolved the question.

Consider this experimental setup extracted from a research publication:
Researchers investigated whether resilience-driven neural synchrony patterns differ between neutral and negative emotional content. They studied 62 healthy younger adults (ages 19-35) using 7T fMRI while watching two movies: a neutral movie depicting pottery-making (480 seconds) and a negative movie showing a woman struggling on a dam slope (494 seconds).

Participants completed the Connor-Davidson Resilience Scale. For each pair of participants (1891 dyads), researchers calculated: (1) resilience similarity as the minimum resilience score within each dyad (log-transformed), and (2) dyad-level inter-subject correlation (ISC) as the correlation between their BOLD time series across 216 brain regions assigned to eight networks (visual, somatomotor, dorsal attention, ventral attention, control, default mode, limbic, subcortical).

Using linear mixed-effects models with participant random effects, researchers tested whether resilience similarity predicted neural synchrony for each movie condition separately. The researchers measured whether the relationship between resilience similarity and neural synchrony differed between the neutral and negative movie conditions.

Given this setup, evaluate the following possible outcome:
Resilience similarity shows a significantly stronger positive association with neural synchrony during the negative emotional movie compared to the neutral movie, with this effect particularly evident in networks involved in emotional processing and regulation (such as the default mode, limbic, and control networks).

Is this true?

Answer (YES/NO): NO